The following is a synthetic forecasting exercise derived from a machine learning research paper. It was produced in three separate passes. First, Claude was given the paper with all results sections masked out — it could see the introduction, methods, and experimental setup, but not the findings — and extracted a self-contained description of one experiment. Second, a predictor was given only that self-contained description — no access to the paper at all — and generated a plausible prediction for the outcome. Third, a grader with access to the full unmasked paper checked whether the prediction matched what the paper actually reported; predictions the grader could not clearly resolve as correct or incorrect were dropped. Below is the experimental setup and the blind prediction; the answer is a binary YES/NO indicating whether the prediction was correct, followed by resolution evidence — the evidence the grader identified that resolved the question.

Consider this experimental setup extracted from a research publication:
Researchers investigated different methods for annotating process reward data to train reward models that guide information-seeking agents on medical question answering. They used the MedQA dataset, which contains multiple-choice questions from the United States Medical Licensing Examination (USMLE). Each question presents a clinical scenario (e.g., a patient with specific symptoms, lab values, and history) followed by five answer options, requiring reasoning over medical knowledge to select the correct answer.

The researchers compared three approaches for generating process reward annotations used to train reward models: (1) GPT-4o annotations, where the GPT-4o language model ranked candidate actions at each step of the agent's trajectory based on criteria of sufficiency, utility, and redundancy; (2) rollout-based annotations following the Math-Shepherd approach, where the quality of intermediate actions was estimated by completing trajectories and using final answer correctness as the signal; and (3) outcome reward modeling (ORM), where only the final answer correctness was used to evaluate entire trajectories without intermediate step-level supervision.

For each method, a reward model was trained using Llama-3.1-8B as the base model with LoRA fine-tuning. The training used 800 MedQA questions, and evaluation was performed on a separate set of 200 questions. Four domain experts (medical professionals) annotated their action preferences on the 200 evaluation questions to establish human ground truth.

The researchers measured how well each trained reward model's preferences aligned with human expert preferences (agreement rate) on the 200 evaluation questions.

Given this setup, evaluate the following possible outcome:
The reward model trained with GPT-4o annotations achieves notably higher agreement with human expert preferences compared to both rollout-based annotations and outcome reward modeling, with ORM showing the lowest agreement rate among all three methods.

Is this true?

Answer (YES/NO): NO